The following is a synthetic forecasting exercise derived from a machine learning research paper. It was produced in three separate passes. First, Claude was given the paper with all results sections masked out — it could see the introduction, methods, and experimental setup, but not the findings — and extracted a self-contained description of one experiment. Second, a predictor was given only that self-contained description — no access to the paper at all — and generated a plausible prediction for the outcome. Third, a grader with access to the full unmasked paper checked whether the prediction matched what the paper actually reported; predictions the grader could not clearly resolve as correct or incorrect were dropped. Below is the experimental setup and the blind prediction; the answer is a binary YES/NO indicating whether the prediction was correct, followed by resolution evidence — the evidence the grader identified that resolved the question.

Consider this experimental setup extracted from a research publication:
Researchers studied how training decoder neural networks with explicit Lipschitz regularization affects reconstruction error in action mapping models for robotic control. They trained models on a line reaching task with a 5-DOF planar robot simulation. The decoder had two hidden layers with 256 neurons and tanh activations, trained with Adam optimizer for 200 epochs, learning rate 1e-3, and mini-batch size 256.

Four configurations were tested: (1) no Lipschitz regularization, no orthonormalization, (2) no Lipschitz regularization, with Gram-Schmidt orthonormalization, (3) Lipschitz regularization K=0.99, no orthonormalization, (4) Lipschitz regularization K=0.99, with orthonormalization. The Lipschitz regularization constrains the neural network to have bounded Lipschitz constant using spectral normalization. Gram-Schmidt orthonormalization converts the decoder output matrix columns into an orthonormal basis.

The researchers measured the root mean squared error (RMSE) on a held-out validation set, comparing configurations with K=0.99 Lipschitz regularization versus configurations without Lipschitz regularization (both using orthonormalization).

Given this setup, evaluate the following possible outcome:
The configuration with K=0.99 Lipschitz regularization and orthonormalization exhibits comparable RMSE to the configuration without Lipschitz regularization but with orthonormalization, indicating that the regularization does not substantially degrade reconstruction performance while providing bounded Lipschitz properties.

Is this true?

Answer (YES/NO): NO